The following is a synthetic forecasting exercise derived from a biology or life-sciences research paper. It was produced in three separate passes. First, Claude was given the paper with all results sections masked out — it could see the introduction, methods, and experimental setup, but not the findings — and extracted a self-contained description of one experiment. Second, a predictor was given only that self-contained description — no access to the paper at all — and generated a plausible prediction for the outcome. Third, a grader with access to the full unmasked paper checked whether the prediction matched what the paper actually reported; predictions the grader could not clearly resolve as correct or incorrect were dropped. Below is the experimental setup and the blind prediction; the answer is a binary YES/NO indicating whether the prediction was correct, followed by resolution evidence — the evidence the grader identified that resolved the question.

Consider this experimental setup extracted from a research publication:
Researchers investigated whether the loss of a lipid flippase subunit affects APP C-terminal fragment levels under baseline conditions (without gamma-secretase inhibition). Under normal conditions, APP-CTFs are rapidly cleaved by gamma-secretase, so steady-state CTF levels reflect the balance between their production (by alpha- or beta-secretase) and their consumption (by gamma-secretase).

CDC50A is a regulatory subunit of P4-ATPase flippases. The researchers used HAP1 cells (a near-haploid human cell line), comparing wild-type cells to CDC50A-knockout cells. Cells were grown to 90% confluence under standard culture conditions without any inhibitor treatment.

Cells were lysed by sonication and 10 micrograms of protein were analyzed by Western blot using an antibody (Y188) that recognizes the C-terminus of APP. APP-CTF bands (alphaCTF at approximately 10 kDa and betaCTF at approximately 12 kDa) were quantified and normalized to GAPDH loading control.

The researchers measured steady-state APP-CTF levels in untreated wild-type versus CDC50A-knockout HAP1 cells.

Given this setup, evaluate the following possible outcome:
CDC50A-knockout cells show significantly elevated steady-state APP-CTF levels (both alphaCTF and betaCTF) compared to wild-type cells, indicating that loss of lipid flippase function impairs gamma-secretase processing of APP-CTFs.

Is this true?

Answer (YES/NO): NO